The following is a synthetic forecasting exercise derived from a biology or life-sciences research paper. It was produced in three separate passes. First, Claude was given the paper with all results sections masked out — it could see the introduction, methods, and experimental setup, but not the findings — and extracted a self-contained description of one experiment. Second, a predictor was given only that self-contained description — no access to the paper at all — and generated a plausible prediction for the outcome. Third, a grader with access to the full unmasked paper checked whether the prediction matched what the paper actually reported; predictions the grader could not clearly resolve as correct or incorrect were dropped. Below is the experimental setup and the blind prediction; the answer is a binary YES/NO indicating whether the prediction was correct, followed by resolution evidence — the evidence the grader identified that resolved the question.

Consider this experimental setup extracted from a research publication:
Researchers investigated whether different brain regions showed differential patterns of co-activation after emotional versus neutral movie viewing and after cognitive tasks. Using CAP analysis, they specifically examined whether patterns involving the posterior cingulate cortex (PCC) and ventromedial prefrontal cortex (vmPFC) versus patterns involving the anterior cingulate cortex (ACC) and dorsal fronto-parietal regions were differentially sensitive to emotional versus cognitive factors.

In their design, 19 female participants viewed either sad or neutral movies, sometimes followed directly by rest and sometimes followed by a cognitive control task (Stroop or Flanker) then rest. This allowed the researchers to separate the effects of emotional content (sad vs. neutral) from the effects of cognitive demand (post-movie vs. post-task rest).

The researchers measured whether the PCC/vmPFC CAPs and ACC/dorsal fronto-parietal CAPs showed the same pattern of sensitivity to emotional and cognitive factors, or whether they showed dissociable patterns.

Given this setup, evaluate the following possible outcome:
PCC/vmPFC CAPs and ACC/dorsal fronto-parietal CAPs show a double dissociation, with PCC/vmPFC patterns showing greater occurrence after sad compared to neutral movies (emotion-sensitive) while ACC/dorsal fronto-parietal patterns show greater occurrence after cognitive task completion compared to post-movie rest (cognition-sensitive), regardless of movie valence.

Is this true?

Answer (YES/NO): NO